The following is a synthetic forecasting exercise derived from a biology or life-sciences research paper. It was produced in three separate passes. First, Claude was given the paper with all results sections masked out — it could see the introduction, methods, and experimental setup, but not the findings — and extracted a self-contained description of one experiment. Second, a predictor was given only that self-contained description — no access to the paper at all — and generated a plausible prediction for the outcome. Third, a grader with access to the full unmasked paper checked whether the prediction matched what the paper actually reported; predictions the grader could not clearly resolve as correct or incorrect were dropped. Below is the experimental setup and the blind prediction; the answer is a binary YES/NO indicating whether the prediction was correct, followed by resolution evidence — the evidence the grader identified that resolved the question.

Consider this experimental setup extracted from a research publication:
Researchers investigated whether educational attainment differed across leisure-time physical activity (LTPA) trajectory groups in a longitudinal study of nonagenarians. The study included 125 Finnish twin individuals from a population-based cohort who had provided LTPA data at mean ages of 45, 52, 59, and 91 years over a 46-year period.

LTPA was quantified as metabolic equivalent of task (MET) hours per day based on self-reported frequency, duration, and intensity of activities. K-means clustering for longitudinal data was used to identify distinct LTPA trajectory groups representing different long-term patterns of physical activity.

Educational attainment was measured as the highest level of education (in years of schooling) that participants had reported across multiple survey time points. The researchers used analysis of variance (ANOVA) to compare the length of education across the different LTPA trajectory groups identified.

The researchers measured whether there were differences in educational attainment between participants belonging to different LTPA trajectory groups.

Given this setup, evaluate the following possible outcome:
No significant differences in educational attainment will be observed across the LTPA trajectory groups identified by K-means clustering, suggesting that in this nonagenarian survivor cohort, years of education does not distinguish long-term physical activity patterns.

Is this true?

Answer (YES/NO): NO